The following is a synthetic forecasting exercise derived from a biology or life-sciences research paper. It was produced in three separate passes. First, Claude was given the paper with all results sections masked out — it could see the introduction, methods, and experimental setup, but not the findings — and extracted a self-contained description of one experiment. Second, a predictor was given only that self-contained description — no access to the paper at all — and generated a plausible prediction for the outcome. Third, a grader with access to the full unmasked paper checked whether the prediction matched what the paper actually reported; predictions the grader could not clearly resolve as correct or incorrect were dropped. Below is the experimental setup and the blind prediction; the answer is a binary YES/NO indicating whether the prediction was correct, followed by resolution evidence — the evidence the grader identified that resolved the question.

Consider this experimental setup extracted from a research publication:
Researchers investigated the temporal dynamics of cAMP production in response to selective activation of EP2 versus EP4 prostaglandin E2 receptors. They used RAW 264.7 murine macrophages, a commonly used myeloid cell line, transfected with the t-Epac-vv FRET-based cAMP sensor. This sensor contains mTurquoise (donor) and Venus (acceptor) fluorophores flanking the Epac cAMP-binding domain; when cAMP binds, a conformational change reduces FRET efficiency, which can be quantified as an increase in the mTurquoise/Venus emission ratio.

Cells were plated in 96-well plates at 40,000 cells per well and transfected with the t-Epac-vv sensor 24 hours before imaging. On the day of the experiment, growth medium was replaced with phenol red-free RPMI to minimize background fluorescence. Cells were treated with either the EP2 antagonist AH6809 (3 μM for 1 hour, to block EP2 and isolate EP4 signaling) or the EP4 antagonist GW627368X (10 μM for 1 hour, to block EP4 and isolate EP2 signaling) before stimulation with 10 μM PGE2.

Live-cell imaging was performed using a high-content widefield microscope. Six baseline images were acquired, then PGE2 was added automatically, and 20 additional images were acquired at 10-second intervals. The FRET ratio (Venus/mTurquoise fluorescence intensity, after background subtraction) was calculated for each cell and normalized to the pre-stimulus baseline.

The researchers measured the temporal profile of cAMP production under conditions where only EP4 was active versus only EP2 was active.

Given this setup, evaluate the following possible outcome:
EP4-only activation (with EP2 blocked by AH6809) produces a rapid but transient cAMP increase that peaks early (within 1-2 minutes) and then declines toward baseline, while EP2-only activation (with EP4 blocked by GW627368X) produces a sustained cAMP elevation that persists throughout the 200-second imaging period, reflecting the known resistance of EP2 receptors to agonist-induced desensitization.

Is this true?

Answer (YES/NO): YES